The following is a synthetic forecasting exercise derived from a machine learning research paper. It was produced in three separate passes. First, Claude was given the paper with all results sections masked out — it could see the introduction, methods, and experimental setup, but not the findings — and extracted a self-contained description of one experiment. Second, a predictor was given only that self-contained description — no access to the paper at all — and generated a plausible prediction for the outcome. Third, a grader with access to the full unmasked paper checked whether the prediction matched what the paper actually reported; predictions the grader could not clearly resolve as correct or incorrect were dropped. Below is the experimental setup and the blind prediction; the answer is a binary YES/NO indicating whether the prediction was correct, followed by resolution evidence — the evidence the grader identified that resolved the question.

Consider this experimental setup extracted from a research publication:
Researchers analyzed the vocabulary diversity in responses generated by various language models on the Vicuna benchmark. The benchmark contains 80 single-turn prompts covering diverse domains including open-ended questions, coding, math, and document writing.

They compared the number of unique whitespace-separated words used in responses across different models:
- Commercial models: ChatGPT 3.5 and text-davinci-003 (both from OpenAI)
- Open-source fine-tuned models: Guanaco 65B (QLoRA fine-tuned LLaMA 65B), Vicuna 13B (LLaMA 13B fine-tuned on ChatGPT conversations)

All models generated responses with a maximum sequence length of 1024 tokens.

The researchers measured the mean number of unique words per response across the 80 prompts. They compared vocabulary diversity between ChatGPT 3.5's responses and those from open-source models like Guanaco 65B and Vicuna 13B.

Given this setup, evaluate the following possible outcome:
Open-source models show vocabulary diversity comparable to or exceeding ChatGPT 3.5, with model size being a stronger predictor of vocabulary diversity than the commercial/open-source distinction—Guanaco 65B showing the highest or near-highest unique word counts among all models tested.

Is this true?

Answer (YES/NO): NO